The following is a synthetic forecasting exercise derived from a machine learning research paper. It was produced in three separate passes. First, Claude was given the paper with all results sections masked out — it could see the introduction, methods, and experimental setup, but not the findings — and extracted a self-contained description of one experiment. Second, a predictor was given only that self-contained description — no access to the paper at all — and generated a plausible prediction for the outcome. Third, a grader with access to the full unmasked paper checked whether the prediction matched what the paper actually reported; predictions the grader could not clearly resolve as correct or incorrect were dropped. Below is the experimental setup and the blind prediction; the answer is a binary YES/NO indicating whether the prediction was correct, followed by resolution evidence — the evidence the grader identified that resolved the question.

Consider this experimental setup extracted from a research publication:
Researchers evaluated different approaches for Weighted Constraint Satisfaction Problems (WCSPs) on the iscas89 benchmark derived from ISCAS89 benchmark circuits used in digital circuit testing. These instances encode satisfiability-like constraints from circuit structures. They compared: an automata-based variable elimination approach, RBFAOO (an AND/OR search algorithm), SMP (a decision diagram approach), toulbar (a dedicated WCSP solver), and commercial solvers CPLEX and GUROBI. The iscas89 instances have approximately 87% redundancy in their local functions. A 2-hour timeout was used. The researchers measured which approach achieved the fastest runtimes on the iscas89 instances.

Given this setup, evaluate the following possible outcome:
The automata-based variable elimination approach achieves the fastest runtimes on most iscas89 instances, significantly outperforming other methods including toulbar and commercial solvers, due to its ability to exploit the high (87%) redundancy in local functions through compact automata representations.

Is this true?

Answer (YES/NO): NO